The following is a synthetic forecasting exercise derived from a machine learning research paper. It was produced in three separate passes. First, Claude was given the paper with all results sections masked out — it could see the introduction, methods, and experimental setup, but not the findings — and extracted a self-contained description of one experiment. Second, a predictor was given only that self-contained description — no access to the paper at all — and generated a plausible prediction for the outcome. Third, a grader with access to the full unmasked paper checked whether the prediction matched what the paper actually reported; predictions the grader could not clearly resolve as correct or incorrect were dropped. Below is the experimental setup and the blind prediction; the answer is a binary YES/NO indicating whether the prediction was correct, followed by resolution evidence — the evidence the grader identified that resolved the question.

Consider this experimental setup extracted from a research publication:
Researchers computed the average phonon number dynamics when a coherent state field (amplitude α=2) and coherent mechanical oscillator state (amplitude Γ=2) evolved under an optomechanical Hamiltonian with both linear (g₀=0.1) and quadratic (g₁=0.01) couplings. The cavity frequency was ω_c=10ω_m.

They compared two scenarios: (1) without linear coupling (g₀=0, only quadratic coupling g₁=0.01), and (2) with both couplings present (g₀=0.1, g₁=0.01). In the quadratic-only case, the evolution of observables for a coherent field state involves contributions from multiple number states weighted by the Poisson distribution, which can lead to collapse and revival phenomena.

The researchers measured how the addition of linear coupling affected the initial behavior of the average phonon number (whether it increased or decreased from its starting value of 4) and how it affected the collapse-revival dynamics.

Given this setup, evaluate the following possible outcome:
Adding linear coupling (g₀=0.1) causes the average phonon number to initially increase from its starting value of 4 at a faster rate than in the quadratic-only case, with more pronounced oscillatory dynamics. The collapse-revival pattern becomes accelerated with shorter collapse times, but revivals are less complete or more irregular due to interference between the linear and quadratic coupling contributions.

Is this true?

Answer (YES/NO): NO